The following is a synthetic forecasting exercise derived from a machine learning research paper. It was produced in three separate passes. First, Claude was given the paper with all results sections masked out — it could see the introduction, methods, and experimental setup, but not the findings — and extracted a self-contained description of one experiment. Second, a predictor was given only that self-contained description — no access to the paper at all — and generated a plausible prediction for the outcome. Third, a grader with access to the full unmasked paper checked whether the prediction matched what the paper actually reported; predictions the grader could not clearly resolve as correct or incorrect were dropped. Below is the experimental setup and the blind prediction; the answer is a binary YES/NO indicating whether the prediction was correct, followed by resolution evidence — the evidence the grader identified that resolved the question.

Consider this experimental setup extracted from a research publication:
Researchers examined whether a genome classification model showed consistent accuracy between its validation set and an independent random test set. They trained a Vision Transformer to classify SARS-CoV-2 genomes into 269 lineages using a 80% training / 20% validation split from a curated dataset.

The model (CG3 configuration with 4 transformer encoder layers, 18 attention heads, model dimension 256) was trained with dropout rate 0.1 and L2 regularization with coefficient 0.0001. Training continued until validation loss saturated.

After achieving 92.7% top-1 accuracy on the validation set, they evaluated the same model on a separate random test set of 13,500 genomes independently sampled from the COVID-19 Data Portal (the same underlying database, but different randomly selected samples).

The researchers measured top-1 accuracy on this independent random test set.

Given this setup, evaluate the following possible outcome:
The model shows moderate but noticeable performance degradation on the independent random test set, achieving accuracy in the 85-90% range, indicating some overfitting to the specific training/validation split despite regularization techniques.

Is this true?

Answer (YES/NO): NO